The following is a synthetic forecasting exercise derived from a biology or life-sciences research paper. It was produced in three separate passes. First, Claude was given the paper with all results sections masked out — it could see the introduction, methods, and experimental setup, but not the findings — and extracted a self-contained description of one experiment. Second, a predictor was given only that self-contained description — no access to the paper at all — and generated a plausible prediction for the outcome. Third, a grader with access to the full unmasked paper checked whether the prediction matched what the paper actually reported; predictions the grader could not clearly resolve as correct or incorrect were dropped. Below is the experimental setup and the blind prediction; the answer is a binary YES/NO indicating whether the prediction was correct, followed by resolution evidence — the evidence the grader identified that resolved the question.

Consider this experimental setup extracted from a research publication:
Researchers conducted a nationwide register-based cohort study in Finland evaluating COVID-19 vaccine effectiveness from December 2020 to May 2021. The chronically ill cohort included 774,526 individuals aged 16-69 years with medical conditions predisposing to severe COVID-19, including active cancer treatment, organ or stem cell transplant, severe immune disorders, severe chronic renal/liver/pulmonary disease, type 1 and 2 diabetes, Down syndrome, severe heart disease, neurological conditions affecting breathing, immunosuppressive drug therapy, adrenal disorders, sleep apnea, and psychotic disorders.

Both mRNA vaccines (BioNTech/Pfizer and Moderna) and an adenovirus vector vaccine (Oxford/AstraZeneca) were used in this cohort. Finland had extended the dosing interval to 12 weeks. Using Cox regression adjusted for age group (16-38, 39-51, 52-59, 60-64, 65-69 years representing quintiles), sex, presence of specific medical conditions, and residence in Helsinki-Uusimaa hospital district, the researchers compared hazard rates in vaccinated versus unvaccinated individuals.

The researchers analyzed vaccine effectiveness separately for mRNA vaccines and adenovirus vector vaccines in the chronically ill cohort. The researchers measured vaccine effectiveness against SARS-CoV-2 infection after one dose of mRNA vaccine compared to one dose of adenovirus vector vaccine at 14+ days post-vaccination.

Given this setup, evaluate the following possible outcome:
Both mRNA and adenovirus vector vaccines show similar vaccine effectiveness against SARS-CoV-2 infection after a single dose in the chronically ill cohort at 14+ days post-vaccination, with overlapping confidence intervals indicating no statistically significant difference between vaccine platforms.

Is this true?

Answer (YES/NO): YES